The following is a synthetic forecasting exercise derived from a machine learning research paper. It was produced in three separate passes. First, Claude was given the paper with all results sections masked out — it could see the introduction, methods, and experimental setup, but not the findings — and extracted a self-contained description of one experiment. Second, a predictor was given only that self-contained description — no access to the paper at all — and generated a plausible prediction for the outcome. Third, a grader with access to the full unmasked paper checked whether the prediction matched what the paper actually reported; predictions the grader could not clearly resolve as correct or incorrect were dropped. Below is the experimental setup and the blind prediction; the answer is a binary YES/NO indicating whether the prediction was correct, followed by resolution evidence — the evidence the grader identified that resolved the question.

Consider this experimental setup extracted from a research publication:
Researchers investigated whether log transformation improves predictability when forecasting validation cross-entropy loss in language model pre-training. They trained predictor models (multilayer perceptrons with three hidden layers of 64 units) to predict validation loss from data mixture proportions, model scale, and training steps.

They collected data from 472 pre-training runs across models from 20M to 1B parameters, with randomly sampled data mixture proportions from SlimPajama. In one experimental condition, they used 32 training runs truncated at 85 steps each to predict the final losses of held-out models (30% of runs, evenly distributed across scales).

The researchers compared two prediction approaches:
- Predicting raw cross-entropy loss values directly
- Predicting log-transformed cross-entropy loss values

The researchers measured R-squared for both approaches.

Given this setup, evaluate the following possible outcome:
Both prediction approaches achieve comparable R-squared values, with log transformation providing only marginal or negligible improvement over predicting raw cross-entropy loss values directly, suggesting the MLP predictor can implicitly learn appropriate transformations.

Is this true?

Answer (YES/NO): YES